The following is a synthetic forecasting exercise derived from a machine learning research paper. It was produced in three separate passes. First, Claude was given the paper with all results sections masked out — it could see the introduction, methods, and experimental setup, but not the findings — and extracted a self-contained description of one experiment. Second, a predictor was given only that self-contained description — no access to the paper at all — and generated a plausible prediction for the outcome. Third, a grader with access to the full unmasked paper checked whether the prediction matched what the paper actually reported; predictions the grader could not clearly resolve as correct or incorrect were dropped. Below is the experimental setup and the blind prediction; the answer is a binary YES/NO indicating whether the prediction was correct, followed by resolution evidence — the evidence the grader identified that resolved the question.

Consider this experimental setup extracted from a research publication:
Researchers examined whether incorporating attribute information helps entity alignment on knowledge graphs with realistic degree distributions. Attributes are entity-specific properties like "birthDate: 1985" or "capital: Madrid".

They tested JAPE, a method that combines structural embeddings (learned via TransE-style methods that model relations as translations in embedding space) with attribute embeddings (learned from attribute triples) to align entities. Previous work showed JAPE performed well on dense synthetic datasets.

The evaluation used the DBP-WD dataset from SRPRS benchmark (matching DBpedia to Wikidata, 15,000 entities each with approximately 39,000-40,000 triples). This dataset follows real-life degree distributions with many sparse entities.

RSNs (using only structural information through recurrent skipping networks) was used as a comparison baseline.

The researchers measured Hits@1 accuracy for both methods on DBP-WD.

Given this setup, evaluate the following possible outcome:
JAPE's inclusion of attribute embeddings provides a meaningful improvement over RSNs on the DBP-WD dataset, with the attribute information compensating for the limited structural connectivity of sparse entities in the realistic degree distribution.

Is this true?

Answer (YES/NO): NO